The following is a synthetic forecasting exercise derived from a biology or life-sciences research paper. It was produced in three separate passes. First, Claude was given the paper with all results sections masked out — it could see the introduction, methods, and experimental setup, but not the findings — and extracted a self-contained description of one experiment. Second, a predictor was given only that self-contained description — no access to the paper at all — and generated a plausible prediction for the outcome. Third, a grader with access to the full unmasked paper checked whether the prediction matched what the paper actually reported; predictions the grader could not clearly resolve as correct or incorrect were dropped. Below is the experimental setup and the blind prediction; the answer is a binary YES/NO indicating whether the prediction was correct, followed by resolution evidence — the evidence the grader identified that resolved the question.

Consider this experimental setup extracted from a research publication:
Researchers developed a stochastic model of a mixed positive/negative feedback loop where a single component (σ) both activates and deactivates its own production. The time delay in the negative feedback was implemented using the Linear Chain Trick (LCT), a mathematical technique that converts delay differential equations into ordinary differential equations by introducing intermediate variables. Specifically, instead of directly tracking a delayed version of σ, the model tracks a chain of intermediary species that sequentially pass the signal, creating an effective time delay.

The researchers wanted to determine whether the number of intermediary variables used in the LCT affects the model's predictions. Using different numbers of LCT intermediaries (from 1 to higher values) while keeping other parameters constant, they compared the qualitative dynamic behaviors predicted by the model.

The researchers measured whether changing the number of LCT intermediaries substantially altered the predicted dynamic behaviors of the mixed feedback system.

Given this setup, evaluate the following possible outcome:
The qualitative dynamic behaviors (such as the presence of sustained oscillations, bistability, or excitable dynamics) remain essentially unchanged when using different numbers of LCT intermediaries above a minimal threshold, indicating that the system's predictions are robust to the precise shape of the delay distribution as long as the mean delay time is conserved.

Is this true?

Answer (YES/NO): YES